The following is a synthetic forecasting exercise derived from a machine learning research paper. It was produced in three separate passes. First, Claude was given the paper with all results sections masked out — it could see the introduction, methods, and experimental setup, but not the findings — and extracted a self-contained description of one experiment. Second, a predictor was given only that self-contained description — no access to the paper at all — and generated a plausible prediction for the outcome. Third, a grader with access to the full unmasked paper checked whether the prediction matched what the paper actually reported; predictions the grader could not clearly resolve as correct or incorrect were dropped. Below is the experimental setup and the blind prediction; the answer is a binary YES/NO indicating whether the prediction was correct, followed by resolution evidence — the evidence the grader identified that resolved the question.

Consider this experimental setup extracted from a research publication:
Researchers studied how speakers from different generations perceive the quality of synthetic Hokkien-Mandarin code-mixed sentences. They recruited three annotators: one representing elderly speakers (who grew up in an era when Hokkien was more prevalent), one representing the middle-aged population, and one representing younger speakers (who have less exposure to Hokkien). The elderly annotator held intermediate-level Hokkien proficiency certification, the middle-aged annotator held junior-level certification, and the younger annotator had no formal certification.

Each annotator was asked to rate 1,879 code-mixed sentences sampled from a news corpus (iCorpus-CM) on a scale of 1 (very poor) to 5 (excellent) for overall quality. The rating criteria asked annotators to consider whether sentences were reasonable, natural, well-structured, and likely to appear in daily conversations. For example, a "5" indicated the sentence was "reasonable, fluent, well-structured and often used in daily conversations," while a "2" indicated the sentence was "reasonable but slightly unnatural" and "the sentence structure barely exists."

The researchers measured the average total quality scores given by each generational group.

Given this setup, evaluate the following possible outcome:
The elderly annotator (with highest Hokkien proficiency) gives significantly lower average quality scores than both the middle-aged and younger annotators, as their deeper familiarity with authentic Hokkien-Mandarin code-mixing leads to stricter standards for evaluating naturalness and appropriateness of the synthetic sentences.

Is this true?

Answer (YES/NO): NO